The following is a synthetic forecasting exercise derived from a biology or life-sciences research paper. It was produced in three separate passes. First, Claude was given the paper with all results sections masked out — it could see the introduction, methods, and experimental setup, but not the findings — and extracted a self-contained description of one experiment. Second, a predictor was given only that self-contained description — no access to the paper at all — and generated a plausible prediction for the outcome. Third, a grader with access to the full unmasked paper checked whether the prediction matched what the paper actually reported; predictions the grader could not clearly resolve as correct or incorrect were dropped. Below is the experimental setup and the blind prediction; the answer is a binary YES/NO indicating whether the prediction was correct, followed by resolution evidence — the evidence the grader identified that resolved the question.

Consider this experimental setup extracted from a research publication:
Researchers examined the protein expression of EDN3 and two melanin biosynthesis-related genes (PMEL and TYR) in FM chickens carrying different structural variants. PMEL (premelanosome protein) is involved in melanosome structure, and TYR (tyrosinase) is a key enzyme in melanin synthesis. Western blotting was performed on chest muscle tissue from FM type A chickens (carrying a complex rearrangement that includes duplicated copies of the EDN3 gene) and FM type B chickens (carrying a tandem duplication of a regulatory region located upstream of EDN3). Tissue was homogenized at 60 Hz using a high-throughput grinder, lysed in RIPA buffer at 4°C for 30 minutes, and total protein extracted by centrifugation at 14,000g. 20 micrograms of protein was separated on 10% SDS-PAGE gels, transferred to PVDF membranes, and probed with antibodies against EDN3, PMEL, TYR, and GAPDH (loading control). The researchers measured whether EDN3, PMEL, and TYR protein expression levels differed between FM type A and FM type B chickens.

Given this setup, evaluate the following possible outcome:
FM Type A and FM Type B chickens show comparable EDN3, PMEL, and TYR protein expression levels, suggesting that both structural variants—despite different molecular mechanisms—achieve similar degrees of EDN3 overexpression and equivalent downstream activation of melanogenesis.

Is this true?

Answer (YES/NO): NO